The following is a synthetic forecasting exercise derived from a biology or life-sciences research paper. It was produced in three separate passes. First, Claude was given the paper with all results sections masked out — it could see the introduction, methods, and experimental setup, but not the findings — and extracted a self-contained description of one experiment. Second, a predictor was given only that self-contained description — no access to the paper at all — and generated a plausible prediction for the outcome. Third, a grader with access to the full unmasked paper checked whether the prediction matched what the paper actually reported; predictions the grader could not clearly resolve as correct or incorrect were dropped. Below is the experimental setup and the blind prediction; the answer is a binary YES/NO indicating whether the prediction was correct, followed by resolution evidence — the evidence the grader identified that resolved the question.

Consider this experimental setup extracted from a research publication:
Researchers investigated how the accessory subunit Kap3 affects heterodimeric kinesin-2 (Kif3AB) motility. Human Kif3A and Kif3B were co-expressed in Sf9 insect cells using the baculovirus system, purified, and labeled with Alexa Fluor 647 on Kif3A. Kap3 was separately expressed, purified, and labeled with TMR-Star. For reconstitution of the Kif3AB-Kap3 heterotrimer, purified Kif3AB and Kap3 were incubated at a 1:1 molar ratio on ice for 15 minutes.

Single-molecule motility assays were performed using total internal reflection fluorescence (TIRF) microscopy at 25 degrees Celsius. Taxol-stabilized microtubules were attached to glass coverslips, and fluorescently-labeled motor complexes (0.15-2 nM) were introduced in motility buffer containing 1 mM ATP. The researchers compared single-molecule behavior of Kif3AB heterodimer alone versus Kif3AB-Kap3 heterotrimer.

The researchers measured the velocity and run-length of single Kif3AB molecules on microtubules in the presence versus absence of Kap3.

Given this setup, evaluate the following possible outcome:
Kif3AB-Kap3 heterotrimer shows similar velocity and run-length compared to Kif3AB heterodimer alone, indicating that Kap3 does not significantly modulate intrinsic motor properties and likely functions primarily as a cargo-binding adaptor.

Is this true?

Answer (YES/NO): NO